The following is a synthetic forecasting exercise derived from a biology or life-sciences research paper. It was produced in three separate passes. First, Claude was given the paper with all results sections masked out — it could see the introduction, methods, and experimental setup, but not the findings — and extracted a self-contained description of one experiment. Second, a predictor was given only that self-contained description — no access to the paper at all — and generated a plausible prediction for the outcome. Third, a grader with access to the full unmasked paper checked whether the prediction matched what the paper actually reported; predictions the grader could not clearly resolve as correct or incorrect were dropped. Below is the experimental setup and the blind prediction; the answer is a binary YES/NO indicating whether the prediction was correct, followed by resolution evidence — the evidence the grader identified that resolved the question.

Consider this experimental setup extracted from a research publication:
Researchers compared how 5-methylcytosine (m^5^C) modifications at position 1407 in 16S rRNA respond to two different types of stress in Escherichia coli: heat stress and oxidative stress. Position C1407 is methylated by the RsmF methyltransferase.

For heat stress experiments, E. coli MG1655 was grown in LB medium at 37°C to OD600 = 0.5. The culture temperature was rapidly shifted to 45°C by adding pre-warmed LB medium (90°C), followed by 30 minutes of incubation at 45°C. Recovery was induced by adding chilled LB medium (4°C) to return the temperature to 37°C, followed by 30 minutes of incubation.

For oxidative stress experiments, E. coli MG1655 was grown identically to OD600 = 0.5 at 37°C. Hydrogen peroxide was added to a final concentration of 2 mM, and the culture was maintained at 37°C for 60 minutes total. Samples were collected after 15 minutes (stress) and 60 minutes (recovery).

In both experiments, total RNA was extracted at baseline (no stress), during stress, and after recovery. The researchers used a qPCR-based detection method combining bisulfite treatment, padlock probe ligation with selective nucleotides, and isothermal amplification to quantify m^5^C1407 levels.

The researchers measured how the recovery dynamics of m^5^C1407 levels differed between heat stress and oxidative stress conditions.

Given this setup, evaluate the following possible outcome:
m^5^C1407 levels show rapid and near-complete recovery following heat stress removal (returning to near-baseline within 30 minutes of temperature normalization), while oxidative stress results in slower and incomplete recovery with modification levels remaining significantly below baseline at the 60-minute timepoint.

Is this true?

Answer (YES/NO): NO